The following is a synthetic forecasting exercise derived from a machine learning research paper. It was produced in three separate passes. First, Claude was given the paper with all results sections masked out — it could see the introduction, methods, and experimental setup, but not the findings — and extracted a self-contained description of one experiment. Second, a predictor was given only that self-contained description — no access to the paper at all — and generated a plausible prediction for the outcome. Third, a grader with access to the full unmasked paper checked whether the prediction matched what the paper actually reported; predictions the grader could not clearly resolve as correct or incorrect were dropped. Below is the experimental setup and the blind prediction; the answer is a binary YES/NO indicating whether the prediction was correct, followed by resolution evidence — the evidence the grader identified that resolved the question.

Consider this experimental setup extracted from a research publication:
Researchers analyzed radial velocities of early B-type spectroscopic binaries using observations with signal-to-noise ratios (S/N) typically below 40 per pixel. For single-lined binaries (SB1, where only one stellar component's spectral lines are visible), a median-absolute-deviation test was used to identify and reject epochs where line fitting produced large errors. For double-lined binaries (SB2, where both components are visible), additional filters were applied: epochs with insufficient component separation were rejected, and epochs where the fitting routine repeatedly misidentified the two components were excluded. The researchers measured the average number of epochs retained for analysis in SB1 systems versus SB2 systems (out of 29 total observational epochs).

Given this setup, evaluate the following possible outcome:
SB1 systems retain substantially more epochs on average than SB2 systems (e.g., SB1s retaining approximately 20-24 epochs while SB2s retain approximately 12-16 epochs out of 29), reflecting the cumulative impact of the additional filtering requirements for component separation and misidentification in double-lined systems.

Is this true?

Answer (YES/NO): YES